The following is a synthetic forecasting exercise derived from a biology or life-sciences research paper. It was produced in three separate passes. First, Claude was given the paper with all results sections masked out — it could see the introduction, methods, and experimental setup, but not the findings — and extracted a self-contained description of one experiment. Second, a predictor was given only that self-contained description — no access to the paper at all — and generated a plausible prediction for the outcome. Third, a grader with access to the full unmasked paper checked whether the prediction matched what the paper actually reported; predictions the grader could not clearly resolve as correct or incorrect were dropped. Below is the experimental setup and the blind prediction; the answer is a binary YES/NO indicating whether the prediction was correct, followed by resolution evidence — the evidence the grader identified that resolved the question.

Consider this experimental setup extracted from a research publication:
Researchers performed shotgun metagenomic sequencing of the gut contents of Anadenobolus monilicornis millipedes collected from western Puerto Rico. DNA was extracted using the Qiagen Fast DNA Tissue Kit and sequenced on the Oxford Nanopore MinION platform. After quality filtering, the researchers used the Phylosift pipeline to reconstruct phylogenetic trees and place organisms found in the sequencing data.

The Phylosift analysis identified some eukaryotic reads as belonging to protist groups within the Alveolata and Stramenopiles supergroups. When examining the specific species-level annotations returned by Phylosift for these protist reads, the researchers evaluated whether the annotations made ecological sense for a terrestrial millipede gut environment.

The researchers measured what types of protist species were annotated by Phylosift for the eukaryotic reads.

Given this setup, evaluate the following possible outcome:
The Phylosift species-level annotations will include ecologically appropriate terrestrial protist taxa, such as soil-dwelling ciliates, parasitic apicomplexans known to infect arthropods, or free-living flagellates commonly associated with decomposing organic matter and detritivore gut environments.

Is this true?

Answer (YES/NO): NO